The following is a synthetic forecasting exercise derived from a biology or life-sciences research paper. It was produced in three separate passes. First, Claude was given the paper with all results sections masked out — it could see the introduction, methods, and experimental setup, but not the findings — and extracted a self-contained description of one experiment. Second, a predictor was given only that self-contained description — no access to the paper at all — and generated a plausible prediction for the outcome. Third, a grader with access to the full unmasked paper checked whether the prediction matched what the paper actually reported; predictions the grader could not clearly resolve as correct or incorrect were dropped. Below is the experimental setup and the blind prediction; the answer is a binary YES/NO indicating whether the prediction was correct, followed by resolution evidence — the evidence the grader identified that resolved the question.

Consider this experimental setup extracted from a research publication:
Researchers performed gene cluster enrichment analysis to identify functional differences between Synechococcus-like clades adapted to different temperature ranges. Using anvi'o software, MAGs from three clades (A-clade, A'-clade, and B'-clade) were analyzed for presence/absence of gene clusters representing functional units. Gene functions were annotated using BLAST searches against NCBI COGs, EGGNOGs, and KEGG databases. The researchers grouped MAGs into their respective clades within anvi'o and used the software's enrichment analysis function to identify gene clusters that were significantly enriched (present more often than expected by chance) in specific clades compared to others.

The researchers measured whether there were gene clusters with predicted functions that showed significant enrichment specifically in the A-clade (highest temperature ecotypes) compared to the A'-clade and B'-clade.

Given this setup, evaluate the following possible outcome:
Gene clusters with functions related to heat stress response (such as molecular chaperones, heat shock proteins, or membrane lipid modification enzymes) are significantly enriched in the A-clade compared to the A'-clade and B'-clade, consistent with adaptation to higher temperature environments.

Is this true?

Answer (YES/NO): NO